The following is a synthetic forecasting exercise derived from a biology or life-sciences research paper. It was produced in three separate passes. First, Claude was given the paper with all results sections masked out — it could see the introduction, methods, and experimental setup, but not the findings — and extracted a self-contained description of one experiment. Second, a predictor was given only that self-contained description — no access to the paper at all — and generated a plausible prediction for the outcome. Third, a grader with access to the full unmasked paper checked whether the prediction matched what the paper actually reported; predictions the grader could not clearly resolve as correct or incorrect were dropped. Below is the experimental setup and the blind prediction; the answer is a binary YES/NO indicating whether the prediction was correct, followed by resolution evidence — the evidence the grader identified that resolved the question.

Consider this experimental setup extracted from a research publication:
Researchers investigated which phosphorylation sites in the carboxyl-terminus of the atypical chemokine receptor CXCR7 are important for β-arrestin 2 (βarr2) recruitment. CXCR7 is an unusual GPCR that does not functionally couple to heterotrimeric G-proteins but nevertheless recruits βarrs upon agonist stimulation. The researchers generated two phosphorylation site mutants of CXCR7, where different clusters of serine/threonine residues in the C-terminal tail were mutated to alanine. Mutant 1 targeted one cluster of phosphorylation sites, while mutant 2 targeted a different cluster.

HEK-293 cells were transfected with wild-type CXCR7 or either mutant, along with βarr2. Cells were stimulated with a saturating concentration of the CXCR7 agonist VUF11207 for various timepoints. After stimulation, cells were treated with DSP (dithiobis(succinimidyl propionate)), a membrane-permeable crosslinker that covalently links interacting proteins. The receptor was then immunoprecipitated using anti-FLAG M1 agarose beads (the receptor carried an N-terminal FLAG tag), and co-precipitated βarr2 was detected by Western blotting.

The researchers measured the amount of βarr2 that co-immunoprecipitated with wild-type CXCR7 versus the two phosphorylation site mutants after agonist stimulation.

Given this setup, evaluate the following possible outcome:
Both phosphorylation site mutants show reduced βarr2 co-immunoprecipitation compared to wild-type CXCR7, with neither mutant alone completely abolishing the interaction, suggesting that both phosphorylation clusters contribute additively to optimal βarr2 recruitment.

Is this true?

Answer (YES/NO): NO